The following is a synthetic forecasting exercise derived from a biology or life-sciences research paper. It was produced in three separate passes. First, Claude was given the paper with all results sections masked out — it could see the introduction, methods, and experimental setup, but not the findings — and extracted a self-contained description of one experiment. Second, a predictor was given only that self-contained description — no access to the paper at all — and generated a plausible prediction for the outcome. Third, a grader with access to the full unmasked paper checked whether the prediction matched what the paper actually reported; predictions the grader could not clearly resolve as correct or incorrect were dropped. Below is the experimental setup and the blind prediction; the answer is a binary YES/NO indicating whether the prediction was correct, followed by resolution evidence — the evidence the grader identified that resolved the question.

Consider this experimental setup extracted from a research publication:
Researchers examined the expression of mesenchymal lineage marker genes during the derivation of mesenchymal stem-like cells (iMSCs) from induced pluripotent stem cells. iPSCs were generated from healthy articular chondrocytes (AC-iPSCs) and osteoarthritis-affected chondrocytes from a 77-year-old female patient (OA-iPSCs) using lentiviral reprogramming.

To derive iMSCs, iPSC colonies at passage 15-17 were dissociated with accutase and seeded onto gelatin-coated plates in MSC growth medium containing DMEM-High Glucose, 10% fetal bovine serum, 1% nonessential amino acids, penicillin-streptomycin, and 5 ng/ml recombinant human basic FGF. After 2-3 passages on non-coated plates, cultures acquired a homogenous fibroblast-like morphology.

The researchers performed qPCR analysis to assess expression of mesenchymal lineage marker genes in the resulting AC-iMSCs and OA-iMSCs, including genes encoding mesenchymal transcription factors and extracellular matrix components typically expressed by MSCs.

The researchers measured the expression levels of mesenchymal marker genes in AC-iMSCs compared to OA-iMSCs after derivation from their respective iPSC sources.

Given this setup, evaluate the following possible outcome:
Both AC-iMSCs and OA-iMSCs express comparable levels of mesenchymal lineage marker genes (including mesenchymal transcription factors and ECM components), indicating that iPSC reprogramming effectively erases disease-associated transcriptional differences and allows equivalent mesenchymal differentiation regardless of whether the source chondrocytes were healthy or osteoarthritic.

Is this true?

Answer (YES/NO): NO